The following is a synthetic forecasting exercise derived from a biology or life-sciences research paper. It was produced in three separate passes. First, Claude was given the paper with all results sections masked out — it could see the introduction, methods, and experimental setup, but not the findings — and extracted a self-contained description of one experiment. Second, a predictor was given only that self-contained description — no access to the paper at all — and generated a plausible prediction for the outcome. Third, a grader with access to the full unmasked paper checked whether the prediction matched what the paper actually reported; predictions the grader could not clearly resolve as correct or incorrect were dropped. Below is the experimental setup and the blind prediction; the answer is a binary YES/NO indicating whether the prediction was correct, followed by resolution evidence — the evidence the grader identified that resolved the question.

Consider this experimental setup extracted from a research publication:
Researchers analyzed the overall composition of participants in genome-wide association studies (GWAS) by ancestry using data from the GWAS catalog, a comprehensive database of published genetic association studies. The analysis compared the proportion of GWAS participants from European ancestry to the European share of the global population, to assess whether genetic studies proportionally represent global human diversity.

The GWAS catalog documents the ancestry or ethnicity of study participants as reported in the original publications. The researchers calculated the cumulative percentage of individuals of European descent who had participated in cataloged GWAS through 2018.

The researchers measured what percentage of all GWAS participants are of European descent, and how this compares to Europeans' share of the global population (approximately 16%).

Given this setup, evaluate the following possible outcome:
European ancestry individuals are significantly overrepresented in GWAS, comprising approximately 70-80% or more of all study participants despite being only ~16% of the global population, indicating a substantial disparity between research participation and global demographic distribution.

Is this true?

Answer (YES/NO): YES